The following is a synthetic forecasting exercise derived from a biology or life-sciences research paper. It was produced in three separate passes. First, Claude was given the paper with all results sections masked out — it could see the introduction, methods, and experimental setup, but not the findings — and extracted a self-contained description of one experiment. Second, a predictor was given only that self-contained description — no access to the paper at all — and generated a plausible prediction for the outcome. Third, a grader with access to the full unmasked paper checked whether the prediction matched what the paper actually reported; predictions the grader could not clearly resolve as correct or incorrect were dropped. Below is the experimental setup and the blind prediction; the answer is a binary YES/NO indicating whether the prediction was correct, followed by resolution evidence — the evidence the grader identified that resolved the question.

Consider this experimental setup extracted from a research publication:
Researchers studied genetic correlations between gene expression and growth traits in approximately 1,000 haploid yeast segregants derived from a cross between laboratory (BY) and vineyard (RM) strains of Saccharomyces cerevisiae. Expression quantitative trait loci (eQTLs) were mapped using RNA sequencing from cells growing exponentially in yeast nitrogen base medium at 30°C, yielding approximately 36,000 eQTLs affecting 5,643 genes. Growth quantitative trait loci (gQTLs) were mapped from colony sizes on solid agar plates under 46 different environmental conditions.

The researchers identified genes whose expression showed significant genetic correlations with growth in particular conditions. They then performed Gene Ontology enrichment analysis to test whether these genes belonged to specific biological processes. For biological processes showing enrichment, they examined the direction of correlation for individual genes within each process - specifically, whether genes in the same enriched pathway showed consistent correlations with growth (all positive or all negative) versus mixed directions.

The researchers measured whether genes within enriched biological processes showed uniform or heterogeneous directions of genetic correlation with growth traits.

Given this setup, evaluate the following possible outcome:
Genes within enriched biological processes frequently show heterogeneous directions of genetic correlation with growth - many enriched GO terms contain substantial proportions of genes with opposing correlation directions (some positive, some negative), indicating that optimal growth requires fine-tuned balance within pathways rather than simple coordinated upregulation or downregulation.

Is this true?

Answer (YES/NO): NO